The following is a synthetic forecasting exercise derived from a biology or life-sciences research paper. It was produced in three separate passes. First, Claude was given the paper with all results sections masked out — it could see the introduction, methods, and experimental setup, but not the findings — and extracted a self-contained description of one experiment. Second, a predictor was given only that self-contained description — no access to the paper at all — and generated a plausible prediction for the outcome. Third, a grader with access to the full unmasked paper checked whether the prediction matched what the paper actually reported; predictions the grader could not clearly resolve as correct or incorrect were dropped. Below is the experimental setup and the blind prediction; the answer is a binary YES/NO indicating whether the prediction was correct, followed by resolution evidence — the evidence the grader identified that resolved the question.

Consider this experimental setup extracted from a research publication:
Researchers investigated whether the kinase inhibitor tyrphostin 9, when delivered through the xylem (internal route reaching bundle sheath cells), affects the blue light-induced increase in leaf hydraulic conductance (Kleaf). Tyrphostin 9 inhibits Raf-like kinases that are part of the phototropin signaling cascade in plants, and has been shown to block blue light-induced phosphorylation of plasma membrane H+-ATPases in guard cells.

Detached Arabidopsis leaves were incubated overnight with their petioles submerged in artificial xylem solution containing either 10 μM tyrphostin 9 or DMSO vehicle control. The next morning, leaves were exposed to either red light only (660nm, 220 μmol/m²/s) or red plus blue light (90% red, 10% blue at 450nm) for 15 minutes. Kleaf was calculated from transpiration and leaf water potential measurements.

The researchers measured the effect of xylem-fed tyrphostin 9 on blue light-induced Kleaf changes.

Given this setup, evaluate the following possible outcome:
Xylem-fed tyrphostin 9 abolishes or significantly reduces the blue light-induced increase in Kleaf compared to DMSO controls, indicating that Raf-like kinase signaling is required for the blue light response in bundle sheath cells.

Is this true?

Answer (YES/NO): YES